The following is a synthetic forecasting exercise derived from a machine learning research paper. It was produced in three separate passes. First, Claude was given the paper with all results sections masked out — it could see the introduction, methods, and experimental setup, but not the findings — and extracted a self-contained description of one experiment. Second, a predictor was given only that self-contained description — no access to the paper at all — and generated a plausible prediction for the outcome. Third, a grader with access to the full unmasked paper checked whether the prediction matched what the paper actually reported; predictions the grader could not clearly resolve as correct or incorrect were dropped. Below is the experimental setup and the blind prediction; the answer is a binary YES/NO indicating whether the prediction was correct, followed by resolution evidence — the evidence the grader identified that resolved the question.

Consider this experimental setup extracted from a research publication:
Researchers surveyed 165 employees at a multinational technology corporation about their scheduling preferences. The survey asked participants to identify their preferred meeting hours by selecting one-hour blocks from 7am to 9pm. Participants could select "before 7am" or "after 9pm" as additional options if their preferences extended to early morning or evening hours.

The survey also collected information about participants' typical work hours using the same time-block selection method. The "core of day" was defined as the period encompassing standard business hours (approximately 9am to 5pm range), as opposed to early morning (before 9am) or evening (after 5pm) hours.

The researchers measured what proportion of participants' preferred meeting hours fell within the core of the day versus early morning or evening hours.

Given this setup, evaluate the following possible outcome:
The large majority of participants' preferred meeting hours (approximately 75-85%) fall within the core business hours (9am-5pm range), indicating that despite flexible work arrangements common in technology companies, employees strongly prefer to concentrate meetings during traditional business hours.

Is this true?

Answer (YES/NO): NO